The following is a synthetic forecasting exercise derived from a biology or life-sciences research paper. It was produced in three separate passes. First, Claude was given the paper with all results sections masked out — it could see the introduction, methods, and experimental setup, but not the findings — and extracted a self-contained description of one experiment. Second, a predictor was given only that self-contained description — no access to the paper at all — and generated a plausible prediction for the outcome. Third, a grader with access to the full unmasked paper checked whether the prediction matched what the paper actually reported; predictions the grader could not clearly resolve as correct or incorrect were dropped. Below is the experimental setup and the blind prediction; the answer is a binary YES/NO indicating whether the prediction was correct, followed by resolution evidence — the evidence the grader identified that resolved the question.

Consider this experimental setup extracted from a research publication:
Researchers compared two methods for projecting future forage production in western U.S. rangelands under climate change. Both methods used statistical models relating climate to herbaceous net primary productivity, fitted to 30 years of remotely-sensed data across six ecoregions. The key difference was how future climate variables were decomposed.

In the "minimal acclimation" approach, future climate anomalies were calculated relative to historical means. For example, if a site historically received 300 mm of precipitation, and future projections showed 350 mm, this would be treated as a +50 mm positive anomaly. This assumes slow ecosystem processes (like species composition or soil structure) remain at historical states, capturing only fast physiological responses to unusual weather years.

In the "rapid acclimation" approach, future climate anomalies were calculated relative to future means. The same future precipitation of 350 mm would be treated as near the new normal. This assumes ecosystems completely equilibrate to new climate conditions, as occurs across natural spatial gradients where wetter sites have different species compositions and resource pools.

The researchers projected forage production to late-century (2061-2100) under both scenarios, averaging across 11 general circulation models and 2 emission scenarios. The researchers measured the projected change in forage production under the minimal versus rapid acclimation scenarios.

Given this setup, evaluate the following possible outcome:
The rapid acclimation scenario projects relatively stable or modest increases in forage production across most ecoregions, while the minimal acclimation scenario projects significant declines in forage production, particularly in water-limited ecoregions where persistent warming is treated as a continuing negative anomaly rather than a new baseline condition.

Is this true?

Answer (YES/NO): YES